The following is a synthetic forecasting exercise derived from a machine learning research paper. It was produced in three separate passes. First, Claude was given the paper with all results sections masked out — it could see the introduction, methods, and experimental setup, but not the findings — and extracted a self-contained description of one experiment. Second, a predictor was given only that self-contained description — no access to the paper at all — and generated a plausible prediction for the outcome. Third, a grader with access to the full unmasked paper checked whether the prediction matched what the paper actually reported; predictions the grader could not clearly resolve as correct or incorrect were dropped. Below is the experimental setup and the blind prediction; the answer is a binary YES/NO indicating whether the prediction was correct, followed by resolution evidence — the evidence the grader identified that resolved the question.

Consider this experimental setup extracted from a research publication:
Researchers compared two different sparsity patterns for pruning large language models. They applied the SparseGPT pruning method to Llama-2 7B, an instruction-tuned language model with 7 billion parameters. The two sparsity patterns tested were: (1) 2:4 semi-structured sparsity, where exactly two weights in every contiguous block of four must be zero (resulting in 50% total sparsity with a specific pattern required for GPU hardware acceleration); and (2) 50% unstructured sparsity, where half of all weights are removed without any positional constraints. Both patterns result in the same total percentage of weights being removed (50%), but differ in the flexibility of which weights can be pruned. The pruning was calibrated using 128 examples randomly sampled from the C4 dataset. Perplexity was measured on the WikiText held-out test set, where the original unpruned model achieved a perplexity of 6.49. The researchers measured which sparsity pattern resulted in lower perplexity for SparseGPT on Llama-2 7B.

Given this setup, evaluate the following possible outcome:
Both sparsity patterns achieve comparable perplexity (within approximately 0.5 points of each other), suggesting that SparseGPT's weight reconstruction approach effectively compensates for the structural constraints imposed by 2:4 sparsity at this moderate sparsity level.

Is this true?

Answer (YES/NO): NO